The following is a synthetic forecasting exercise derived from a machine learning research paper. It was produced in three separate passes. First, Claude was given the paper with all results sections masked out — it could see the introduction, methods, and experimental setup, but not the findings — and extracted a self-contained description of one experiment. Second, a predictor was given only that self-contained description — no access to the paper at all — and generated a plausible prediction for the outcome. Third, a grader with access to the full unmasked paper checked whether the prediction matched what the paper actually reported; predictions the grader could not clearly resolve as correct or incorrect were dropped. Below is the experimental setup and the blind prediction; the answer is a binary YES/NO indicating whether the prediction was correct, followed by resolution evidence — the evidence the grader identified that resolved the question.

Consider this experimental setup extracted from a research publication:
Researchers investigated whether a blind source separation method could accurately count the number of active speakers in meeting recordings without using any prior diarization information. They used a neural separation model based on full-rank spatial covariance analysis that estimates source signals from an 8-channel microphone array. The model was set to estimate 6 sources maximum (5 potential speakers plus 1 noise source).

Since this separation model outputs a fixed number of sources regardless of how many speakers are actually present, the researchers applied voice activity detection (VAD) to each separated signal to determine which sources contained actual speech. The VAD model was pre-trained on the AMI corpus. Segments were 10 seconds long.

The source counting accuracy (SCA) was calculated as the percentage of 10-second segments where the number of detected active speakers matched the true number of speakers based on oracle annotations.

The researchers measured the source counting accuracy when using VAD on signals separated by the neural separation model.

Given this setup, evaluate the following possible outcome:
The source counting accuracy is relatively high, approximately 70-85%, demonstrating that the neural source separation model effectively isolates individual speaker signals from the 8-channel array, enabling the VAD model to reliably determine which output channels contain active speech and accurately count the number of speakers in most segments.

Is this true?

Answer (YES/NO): NO